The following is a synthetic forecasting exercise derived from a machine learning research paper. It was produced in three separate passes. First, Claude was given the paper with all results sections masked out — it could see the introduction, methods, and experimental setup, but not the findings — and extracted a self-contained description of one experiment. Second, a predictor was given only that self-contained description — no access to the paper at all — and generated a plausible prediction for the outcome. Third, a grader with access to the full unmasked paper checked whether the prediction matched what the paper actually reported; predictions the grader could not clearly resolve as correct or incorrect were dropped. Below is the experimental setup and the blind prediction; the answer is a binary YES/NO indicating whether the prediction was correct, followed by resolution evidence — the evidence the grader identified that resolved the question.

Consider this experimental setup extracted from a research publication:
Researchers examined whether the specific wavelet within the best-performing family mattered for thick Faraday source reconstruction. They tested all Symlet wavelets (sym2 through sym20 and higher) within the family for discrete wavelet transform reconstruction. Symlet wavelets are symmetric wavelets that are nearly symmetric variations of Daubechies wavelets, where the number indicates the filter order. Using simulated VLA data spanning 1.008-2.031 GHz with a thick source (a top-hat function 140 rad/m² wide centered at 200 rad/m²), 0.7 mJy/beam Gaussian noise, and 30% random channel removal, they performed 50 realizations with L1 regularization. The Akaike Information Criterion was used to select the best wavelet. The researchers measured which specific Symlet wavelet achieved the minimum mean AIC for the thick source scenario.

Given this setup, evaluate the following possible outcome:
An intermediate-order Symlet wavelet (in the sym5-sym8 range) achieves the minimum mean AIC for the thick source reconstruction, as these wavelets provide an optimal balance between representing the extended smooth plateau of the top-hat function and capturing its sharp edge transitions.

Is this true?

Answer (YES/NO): YES